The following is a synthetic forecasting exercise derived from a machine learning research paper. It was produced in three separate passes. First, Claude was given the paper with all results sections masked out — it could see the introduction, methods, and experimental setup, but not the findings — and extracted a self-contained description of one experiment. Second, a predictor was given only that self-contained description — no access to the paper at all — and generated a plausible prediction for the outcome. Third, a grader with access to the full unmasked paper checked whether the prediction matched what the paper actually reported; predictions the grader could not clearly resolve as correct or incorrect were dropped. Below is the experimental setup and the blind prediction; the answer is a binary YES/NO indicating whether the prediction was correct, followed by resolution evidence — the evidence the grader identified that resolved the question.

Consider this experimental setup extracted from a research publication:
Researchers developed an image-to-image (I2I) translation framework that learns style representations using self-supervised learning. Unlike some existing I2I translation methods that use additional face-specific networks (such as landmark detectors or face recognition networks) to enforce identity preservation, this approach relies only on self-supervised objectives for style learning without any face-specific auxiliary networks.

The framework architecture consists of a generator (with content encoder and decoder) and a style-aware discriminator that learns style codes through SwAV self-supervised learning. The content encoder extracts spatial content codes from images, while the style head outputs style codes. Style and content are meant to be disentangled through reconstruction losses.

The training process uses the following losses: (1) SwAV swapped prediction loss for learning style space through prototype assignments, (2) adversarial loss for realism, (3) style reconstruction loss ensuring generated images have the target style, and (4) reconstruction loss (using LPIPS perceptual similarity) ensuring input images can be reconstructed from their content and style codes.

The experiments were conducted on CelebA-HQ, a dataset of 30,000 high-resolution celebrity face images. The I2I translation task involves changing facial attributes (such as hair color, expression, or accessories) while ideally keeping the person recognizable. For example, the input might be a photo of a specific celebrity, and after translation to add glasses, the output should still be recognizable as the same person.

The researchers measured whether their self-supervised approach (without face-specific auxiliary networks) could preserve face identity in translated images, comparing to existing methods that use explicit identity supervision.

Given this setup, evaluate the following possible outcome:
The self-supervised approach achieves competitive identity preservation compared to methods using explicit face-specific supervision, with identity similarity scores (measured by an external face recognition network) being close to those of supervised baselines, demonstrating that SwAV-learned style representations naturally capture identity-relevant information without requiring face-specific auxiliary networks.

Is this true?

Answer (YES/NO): NO